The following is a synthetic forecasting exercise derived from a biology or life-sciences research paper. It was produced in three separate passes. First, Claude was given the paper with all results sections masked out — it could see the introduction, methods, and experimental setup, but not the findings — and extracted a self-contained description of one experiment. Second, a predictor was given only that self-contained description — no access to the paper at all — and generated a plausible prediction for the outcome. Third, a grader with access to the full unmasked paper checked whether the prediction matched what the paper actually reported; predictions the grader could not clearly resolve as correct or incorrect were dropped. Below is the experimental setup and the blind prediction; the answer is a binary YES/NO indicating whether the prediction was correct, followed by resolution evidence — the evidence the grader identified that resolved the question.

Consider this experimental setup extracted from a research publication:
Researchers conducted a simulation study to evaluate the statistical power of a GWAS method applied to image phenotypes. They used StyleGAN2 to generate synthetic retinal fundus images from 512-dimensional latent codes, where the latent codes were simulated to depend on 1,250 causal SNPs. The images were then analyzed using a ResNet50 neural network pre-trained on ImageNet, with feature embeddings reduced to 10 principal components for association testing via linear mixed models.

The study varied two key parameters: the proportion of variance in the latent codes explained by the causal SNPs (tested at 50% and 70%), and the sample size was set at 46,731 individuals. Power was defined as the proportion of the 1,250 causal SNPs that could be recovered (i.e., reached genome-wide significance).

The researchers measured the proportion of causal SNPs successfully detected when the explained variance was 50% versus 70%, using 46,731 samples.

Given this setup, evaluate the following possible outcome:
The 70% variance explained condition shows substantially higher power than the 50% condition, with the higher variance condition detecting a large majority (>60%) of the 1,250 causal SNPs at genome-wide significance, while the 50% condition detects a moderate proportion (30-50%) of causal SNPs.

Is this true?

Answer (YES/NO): NO